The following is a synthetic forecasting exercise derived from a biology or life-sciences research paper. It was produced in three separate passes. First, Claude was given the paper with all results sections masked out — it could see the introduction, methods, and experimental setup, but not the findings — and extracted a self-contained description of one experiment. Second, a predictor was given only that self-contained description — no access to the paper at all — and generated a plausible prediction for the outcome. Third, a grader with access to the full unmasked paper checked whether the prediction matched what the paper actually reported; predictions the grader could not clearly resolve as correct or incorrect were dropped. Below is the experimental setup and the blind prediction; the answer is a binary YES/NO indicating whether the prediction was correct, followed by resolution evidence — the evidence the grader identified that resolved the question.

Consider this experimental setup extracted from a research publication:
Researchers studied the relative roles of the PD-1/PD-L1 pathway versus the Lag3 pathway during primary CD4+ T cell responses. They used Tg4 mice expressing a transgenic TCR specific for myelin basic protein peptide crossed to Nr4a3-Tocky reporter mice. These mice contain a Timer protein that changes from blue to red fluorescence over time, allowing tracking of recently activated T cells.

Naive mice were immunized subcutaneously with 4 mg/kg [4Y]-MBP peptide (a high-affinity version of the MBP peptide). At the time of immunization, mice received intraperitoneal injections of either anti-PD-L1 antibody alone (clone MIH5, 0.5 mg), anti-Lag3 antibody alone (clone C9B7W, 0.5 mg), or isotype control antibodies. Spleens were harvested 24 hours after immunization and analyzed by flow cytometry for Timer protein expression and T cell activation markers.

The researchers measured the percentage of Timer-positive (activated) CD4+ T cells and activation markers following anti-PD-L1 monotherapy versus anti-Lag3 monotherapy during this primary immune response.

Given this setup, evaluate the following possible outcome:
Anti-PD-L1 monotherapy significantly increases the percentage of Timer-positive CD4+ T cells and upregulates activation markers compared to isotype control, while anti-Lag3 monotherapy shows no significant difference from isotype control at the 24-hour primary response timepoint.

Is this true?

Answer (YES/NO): NO